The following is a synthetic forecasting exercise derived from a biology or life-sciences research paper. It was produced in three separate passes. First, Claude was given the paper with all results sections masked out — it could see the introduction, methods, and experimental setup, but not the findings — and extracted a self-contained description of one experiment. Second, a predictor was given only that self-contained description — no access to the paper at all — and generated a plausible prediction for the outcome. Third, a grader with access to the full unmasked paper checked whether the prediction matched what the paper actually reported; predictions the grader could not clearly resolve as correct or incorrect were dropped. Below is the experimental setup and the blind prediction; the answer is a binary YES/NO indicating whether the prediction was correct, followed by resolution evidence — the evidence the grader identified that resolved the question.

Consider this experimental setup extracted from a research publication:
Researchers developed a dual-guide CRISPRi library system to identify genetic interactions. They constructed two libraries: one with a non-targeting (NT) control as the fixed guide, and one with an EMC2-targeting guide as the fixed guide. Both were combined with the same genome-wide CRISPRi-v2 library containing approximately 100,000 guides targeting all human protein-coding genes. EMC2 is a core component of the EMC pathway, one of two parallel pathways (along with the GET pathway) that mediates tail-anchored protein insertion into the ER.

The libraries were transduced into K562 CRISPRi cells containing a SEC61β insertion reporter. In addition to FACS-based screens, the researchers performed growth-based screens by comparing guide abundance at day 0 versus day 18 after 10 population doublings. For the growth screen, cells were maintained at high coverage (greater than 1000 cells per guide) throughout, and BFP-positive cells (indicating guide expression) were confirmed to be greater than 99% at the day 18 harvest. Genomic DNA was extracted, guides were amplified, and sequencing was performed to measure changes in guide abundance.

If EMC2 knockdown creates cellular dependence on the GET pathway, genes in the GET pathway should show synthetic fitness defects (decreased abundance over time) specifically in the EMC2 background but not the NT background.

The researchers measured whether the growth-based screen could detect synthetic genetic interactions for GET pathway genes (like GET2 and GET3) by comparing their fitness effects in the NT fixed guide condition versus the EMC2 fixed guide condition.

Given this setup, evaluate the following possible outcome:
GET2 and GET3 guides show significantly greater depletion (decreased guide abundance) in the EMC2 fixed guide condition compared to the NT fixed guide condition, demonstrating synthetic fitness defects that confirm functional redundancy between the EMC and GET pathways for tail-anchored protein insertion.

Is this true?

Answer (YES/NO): NO